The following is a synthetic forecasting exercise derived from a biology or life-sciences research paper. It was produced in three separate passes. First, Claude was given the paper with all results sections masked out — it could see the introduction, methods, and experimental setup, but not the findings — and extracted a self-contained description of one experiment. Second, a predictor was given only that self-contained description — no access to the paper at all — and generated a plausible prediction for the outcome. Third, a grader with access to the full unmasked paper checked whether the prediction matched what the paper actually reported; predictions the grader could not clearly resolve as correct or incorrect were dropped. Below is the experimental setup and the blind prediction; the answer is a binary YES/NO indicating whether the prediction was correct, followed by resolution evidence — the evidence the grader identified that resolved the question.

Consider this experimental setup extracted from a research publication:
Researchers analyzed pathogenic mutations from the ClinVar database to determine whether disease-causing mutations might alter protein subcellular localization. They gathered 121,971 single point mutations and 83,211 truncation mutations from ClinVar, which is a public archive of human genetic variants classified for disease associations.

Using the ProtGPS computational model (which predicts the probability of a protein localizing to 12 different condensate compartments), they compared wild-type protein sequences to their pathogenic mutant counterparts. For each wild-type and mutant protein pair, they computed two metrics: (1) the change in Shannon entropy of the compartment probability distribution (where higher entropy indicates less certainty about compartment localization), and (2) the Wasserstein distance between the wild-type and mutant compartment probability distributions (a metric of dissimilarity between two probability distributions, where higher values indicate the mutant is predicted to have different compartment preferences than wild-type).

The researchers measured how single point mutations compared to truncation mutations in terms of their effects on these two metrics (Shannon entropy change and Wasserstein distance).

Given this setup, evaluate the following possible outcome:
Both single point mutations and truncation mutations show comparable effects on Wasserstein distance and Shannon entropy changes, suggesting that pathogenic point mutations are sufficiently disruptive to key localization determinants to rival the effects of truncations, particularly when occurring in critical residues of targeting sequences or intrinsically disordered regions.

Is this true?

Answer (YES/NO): NO